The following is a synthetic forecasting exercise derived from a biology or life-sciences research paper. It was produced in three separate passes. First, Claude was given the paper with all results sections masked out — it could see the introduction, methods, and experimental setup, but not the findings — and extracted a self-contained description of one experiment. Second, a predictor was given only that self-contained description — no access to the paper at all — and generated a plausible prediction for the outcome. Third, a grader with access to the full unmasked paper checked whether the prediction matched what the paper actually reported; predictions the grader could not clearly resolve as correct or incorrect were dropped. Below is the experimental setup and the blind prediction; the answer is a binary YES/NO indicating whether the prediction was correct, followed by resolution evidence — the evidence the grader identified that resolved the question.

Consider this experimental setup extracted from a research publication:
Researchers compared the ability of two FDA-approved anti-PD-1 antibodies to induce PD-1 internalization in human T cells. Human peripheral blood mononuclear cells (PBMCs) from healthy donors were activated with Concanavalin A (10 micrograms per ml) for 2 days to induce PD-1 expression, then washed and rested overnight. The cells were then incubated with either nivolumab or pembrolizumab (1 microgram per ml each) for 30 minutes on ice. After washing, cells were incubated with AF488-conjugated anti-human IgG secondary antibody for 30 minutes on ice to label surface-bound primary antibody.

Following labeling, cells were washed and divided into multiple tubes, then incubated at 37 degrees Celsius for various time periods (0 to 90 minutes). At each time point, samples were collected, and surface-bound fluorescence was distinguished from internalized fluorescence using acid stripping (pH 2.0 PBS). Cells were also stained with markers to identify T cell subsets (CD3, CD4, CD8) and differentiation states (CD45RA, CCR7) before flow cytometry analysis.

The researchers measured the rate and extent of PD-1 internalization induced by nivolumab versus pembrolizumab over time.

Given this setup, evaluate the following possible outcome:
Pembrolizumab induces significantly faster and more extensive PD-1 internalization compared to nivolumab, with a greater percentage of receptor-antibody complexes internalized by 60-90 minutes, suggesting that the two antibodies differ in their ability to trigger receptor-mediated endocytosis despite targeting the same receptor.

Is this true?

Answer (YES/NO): NO